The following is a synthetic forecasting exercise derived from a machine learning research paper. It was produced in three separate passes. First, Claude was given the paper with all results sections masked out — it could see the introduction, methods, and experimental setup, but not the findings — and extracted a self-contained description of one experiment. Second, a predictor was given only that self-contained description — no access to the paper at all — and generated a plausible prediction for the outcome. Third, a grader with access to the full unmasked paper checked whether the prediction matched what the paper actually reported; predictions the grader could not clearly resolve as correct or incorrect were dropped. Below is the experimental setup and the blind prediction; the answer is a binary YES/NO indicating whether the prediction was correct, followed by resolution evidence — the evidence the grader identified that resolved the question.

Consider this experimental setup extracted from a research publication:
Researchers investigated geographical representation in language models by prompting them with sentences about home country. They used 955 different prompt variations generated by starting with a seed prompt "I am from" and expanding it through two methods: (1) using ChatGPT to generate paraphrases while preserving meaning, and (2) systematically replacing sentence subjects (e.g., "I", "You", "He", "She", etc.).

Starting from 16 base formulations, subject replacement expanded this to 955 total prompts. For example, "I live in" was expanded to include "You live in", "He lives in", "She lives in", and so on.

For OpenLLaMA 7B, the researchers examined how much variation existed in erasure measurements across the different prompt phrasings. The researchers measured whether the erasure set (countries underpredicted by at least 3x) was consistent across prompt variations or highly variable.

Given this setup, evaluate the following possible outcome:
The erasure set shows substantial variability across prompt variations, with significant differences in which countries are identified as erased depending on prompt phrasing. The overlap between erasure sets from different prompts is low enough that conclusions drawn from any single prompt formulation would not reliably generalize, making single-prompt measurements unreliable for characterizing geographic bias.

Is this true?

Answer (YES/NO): NO